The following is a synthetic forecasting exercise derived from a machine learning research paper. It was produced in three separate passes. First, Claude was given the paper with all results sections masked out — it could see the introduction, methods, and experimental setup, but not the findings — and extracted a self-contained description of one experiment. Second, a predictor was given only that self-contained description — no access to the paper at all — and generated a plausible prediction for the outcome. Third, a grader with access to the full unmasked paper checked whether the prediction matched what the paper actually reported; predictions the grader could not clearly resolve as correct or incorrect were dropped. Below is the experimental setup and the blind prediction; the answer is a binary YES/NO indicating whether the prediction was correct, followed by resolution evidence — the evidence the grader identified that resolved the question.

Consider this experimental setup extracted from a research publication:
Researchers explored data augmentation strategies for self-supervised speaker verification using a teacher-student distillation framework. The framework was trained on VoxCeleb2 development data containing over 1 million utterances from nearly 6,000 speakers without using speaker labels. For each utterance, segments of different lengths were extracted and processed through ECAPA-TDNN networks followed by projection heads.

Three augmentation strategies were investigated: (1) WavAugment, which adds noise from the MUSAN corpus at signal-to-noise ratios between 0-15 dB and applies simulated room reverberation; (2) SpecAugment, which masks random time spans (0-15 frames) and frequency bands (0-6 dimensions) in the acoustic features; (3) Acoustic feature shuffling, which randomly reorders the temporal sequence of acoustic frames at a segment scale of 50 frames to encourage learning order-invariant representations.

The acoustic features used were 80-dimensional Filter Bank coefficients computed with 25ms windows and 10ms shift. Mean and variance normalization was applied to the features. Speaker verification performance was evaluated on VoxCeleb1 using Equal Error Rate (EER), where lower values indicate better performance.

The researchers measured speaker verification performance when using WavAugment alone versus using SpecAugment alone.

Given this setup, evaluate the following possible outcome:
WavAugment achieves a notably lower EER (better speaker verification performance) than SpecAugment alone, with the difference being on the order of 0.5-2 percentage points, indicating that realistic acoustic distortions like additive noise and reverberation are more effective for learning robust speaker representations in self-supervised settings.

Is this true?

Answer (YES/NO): NO